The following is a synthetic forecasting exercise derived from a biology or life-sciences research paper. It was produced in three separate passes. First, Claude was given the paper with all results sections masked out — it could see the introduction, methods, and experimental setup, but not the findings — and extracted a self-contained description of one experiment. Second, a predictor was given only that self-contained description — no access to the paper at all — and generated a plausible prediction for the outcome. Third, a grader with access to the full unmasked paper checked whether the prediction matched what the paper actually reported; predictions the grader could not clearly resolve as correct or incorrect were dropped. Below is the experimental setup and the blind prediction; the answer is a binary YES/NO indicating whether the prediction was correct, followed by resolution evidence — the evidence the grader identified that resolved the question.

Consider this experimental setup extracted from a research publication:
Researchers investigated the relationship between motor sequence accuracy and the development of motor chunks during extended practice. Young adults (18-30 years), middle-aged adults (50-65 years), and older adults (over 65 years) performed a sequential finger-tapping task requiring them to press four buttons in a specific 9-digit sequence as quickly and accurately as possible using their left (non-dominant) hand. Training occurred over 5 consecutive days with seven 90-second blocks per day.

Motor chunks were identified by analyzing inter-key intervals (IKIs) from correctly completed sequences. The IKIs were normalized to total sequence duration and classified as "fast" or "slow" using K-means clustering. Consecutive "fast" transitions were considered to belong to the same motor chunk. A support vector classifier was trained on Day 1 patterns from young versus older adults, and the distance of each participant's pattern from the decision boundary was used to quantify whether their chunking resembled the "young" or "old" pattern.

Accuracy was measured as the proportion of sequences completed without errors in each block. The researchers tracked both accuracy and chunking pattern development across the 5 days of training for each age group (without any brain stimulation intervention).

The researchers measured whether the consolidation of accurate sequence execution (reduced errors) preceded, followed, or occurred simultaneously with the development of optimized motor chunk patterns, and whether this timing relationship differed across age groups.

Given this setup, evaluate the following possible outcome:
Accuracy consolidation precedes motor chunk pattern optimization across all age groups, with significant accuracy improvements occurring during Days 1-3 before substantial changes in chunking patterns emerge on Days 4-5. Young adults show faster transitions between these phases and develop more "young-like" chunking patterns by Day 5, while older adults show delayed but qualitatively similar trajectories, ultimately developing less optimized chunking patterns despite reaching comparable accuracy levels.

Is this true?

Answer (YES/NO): NO